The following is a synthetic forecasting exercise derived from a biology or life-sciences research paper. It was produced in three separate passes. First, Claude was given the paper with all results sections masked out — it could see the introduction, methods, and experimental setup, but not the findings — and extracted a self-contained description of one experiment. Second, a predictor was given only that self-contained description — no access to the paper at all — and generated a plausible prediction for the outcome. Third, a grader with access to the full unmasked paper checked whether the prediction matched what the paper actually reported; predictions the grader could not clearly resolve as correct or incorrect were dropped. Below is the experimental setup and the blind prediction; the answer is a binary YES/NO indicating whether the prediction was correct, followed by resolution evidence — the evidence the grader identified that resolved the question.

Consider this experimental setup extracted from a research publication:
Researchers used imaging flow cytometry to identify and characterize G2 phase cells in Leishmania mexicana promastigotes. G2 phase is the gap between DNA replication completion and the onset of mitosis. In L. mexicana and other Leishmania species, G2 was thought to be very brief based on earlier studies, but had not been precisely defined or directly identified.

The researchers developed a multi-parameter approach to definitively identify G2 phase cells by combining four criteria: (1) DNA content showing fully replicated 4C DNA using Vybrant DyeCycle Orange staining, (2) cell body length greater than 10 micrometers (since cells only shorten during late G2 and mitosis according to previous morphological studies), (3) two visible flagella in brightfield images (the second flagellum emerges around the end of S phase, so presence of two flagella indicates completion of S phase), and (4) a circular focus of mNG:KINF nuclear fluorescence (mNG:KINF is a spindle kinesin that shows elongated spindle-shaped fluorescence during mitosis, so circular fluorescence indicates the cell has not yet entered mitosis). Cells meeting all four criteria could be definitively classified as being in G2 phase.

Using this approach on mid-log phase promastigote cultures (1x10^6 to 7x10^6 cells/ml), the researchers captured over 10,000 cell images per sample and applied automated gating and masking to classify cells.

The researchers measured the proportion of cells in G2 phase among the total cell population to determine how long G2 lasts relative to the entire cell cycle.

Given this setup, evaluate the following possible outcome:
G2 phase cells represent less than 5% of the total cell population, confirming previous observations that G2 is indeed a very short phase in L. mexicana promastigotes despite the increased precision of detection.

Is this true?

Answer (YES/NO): YES